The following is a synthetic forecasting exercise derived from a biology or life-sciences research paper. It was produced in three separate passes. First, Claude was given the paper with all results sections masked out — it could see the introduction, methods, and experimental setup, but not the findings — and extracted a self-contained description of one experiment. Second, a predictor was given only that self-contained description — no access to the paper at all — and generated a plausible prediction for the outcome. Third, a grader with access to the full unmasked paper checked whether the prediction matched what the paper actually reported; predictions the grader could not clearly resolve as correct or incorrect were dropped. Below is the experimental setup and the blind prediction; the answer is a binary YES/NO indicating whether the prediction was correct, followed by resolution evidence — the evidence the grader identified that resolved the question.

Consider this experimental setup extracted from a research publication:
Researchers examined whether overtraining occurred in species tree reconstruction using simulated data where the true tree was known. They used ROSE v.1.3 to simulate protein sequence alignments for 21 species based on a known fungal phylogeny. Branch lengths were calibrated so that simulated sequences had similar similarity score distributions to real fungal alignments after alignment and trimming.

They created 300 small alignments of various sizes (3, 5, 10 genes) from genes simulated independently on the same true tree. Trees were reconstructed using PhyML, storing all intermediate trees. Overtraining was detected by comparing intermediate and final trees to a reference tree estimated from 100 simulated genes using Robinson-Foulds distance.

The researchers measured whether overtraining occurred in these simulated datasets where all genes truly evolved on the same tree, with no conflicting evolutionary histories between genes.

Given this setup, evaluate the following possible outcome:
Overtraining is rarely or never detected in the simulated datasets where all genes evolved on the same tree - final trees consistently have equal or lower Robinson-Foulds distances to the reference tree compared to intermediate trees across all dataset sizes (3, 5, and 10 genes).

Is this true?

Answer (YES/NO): NO